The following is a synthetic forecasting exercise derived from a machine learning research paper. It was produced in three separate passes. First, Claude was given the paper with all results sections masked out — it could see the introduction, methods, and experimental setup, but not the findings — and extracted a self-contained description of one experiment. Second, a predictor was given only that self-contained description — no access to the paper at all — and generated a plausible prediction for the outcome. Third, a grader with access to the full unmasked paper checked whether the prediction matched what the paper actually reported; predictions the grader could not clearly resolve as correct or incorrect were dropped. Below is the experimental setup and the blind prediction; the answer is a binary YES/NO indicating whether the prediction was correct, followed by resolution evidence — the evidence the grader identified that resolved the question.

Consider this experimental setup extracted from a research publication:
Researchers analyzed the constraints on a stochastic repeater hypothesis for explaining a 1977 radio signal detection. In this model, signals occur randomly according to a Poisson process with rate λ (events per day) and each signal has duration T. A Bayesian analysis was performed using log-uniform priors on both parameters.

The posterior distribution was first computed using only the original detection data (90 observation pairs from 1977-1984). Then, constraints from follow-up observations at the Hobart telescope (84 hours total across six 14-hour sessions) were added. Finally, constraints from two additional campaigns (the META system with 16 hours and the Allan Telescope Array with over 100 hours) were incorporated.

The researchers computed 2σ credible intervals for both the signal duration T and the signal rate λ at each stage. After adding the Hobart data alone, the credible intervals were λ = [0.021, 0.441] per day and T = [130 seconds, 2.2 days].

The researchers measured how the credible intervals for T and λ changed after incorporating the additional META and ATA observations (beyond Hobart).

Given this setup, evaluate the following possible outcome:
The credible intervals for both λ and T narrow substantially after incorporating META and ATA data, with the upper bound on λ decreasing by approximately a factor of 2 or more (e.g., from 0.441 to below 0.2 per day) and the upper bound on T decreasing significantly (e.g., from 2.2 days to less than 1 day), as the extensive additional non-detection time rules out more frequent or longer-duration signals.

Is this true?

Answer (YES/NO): NO